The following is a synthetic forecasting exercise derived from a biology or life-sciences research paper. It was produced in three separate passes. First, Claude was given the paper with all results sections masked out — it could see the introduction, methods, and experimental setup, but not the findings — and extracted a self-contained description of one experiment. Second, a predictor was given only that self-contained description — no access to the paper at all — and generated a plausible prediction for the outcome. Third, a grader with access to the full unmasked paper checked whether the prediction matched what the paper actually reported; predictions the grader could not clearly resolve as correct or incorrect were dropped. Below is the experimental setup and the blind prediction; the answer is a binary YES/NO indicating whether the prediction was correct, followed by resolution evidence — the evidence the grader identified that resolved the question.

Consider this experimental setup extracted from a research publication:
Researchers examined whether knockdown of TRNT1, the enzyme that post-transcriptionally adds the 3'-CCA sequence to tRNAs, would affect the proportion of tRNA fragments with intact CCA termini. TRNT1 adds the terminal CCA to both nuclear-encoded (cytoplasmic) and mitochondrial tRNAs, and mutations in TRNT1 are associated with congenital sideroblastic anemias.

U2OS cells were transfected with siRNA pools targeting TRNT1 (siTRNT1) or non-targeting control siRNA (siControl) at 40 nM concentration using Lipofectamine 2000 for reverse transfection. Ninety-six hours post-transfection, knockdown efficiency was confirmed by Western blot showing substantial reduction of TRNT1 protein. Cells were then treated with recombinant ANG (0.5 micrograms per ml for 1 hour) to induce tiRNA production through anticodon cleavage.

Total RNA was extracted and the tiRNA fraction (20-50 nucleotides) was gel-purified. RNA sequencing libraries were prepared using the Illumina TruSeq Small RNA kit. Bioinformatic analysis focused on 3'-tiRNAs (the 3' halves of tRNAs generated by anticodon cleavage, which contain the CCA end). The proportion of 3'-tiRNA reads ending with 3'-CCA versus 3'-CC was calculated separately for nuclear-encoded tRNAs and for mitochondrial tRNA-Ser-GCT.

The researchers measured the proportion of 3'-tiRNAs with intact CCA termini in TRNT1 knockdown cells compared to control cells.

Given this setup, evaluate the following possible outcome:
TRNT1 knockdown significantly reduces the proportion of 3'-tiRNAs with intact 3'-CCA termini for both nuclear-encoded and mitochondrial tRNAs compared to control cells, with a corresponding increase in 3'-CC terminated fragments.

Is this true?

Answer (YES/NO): NO